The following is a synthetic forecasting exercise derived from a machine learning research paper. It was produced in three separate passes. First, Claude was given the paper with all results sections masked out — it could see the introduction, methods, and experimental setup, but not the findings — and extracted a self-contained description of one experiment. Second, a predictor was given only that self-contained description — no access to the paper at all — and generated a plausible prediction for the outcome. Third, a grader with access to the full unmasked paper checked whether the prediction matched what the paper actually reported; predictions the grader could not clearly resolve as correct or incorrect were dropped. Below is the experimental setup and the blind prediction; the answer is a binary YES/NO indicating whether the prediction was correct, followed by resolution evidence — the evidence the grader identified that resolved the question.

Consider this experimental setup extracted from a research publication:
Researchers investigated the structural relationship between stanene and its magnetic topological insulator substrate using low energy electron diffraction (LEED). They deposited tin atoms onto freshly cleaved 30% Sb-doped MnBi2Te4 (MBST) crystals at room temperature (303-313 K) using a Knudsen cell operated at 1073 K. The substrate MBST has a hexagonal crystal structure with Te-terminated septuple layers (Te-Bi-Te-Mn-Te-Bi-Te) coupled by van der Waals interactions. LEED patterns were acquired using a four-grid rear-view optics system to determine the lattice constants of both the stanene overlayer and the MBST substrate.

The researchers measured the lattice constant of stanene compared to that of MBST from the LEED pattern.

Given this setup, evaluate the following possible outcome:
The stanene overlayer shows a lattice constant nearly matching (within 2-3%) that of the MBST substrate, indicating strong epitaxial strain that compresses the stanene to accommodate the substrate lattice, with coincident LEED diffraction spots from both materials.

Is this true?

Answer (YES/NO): NO